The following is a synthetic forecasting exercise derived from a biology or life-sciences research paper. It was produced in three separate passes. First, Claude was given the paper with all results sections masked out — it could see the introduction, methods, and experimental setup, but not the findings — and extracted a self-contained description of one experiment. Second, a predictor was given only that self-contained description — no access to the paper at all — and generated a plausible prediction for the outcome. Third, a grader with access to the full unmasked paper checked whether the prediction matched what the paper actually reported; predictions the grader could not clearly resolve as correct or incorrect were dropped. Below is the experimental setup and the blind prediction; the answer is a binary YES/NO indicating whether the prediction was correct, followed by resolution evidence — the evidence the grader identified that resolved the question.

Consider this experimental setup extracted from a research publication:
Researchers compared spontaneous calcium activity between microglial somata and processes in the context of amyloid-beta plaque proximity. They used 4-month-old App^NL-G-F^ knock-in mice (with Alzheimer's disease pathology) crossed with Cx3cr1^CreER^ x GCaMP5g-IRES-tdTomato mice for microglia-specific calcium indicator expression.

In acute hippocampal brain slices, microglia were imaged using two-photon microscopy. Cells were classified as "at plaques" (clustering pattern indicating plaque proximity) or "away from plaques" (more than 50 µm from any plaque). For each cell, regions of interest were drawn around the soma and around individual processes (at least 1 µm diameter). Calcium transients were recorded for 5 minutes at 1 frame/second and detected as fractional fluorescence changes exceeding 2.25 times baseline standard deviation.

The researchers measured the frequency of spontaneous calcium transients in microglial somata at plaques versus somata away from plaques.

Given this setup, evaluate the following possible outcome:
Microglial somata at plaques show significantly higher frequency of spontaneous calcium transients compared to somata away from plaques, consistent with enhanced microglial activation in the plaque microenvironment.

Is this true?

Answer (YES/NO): YES